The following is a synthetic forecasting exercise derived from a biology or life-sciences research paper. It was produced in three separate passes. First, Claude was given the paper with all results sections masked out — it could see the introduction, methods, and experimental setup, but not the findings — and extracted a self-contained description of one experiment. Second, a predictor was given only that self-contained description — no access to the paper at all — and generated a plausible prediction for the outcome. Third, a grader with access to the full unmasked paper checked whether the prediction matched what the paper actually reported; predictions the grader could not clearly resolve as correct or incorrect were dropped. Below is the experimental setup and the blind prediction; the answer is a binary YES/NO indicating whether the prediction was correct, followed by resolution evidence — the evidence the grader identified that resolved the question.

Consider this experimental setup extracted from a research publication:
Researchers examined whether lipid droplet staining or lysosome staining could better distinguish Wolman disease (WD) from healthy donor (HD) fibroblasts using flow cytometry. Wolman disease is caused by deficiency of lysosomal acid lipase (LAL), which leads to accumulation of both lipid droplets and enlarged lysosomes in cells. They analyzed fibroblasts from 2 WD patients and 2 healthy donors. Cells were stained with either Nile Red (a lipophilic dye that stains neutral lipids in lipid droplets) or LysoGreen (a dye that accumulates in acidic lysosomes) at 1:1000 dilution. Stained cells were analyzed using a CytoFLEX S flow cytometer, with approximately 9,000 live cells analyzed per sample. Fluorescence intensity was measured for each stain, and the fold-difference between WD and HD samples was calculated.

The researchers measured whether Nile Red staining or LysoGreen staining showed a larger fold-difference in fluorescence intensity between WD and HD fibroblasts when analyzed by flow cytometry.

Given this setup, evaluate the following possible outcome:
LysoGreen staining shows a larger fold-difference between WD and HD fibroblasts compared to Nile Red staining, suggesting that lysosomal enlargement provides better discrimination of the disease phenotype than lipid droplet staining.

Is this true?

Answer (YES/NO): NO